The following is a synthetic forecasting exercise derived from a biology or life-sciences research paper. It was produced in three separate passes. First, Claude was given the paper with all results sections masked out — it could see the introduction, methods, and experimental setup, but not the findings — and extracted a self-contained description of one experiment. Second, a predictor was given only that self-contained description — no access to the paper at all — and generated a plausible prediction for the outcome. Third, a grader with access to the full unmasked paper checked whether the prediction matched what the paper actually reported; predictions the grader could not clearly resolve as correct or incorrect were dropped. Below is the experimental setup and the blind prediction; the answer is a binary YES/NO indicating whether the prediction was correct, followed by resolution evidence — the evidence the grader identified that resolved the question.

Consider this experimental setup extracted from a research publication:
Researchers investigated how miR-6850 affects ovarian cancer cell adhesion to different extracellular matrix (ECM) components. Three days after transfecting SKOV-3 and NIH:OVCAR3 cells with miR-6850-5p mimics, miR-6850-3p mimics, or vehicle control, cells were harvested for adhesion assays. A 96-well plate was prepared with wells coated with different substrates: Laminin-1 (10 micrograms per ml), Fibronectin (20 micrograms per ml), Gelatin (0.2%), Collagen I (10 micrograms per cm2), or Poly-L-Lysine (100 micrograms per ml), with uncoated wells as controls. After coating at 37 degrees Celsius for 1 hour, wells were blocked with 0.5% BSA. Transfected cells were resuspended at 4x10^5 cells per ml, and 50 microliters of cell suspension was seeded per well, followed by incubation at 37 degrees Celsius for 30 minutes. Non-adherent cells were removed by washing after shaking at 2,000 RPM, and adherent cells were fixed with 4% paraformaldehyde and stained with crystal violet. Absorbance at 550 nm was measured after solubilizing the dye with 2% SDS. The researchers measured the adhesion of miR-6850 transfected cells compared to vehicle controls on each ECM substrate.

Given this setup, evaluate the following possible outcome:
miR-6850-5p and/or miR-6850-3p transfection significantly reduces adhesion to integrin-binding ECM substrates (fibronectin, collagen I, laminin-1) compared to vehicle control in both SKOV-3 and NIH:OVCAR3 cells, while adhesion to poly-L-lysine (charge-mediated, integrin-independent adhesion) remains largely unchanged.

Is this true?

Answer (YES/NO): NO